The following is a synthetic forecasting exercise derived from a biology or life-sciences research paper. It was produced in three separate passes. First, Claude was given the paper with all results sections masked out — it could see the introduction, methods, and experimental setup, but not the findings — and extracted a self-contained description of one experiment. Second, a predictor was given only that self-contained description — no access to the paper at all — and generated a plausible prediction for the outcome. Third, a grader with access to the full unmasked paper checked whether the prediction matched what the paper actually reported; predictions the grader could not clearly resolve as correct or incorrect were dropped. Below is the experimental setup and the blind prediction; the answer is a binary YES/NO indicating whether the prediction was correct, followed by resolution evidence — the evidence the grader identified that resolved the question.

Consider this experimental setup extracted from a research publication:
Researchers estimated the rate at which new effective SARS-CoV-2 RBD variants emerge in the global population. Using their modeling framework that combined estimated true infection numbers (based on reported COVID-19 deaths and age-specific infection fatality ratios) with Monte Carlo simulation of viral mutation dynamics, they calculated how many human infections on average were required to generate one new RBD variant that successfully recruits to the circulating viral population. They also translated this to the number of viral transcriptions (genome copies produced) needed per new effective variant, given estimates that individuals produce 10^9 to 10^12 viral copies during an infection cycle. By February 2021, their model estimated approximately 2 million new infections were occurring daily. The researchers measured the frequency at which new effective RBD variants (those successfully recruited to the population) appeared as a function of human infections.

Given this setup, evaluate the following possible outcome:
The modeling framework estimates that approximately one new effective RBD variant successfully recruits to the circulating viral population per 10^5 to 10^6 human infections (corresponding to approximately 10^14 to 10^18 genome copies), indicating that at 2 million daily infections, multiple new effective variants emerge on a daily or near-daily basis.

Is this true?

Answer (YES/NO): YES